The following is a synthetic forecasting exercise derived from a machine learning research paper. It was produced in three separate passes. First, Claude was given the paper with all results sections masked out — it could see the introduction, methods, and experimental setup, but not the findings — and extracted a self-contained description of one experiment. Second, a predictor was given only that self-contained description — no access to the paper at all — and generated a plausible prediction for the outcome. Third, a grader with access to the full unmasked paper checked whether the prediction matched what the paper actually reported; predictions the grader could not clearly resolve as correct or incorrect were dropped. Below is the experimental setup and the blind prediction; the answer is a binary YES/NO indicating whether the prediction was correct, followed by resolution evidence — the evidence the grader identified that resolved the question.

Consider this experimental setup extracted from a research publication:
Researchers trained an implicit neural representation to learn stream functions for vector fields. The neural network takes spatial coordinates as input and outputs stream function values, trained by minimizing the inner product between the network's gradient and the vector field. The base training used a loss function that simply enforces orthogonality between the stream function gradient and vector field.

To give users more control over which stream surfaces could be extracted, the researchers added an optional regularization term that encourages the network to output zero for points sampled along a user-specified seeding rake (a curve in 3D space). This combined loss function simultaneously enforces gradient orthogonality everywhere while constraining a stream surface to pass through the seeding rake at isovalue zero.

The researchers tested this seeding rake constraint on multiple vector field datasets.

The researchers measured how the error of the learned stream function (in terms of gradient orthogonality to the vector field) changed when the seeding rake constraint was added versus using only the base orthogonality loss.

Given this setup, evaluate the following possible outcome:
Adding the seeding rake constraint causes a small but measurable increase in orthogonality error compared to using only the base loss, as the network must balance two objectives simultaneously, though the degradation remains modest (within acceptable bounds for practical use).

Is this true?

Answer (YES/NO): YES